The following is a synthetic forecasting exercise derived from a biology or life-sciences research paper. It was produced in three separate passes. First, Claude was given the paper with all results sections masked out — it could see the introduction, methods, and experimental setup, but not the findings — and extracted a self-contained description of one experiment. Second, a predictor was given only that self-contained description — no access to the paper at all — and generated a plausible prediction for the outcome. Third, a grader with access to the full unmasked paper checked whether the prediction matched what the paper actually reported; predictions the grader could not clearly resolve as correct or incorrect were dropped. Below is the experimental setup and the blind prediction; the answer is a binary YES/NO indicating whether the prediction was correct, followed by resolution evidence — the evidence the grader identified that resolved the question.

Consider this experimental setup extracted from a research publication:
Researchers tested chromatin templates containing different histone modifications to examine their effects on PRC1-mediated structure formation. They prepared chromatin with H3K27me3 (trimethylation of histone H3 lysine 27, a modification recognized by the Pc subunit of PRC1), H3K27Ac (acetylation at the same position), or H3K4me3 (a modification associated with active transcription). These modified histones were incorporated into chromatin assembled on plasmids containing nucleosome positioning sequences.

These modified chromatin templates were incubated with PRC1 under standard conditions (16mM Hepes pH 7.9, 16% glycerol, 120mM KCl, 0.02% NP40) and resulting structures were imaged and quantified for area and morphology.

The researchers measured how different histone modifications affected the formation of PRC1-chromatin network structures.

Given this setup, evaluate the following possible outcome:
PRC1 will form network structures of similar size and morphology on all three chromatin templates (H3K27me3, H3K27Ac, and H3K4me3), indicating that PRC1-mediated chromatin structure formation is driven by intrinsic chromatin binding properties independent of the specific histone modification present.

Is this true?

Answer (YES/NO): YES